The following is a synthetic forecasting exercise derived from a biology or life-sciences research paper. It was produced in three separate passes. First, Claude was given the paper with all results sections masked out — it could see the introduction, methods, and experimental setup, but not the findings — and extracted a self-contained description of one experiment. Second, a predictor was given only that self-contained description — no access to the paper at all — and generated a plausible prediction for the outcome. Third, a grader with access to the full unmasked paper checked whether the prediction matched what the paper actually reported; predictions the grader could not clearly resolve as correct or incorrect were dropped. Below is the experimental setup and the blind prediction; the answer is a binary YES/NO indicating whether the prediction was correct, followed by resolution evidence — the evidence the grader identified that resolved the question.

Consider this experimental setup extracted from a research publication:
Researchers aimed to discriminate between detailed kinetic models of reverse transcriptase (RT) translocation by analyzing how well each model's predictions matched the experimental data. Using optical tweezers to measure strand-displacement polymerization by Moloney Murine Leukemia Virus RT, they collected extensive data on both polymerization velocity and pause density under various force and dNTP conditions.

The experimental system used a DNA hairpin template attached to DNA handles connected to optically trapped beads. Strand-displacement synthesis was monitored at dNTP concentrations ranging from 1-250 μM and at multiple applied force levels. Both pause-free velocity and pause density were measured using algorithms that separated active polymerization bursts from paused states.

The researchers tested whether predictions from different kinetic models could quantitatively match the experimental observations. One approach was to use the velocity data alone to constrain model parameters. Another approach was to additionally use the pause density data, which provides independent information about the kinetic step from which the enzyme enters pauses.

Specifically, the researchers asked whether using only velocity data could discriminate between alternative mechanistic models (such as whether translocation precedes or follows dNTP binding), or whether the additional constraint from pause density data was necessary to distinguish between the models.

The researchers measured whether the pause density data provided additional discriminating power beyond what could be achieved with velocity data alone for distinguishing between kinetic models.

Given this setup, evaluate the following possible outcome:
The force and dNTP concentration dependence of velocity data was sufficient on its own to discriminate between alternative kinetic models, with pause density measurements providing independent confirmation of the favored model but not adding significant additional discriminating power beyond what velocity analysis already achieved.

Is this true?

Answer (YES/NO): NO